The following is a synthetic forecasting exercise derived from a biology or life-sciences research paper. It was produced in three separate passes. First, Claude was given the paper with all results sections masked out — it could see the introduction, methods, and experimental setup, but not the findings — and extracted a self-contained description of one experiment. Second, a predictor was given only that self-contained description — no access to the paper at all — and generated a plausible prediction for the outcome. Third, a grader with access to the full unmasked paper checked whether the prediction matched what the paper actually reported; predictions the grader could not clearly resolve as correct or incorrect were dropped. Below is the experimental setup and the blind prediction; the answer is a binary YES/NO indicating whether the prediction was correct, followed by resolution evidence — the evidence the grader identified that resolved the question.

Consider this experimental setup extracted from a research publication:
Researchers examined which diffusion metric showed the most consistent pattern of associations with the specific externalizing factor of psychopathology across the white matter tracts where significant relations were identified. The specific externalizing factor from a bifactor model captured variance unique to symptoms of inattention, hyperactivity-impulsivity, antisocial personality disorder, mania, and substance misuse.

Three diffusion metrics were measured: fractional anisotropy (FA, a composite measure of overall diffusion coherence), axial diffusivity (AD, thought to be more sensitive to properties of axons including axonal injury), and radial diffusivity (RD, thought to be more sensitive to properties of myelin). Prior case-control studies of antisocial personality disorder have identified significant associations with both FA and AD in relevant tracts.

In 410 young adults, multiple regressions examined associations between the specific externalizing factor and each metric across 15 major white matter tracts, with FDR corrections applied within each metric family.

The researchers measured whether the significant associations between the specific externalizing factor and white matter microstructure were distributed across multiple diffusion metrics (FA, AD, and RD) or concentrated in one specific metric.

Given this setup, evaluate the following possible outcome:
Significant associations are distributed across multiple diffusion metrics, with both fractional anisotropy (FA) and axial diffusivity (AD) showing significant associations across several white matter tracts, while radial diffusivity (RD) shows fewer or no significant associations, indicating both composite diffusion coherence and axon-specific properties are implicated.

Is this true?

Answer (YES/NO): NO